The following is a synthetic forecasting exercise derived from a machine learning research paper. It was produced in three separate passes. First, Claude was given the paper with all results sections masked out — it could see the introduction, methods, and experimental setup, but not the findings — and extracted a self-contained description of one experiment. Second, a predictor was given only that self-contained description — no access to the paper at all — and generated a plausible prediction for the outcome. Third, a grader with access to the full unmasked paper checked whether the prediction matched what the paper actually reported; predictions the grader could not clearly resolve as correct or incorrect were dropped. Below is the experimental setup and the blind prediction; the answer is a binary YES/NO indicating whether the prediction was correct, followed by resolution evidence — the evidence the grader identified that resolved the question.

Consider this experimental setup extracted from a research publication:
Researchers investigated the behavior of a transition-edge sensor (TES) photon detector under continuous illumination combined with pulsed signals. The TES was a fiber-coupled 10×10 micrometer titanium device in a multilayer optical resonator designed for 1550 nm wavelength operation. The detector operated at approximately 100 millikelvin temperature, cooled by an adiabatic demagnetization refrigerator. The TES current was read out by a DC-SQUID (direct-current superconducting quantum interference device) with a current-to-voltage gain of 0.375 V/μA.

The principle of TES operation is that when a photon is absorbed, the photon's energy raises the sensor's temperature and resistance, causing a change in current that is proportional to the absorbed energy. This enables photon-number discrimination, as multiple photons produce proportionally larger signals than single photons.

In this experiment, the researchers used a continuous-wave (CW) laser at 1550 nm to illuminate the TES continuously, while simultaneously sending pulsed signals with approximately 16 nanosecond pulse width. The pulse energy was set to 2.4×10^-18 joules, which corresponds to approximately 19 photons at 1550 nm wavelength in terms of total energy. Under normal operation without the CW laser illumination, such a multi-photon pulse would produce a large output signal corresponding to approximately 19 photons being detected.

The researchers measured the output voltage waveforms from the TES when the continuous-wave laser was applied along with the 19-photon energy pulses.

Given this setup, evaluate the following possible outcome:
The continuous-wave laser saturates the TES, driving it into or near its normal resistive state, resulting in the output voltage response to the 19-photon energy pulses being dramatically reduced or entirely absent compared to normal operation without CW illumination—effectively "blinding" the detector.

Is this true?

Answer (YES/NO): YES